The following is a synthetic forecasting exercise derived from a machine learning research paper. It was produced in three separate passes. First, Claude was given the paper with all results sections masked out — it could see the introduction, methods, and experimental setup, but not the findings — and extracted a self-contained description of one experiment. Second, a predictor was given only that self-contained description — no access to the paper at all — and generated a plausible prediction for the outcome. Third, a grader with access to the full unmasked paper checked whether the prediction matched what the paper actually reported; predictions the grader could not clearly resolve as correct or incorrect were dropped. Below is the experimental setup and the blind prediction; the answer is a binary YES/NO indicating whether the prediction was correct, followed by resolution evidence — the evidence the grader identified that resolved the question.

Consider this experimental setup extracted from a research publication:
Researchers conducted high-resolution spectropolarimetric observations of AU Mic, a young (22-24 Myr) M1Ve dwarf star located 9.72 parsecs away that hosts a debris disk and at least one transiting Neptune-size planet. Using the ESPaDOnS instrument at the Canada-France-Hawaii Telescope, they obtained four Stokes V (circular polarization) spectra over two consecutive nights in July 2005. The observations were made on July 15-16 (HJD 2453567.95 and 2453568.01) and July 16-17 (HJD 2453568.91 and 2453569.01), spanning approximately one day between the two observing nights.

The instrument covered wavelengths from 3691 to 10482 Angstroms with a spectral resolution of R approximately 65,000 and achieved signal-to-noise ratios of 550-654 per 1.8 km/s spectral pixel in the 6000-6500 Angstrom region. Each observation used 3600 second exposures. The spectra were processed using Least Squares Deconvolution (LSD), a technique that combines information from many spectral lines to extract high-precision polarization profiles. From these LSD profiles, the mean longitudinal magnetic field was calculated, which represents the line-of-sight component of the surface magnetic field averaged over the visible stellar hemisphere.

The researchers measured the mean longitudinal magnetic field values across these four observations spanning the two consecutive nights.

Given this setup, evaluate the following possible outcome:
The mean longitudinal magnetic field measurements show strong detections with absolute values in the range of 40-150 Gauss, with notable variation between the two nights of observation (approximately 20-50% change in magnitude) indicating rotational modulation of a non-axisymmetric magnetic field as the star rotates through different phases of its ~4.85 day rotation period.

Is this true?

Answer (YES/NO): NO